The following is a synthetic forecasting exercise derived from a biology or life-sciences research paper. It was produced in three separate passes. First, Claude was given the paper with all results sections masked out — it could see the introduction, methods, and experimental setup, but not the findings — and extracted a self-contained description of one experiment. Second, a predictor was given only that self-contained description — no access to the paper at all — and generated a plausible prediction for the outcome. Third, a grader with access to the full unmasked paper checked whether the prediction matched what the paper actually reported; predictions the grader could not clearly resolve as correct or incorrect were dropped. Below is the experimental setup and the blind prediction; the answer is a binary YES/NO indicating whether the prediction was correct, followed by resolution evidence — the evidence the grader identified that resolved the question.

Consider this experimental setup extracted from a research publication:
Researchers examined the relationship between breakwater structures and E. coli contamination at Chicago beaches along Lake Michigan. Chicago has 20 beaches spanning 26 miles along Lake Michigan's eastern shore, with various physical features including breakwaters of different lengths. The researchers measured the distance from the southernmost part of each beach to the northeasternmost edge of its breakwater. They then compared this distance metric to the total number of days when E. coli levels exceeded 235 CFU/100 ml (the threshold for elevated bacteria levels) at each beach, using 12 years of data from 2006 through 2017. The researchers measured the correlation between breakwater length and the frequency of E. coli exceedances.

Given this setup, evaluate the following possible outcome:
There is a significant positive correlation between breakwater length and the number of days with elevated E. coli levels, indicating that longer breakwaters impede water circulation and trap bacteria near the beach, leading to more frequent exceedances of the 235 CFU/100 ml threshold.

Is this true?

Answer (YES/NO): YES